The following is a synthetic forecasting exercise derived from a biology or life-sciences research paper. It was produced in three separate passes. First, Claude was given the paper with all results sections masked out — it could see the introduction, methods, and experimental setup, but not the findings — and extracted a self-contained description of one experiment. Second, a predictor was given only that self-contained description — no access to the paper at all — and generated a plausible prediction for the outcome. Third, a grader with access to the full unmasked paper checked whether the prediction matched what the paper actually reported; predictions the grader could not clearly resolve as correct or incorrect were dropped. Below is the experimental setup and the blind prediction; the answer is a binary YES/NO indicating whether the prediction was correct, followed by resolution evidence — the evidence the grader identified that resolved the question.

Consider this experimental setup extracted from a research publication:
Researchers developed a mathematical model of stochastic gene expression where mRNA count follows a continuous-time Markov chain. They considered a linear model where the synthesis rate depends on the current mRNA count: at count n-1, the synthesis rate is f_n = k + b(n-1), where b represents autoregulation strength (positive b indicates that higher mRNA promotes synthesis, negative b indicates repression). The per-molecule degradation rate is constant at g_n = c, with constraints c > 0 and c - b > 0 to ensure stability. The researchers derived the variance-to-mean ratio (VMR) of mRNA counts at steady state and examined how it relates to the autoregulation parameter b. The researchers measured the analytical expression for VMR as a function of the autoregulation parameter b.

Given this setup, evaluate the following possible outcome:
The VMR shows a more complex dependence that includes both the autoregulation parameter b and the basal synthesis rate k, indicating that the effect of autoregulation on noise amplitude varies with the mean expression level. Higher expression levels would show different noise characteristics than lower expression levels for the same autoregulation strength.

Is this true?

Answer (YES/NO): NO